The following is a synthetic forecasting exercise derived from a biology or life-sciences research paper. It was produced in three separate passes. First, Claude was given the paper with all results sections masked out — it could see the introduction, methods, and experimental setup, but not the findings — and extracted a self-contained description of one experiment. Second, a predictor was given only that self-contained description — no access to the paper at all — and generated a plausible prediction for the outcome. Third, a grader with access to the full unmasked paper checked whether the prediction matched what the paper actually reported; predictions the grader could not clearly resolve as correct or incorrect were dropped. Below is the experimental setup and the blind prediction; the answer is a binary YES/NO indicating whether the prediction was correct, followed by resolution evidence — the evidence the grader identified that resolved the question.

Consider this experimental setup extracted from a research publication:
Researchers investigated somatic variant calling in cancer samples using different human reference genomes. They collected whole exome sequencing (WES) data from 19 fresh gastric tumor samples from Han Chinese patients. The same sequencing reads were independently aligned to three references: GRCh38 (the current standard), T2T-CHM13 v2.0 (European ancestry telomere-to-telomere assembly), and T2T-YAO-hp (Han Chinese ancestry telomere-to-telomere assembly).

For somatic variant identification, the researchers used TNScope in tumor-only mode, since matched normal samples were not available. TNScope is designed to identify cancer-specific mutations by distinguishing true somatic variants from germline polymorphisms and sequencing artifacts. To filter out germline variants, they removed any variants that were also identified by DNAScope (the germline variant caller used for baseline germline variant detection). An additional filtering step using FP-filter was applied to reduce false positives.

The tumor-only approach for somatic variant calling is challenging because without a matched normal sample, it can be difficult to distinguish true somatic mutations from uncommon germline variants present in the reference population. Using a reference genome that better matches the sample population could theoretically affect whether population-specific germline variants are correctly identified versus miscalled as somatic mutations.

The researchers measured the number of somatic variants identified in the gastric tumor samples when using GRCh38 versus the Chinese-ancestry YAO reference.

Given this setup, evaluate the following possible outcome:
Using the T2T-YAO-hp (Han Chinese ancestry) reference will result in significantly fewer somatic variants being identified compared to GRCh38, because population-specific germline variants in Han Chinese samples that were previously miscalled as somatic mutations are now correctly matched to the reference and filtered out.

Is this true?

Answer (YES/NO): YES